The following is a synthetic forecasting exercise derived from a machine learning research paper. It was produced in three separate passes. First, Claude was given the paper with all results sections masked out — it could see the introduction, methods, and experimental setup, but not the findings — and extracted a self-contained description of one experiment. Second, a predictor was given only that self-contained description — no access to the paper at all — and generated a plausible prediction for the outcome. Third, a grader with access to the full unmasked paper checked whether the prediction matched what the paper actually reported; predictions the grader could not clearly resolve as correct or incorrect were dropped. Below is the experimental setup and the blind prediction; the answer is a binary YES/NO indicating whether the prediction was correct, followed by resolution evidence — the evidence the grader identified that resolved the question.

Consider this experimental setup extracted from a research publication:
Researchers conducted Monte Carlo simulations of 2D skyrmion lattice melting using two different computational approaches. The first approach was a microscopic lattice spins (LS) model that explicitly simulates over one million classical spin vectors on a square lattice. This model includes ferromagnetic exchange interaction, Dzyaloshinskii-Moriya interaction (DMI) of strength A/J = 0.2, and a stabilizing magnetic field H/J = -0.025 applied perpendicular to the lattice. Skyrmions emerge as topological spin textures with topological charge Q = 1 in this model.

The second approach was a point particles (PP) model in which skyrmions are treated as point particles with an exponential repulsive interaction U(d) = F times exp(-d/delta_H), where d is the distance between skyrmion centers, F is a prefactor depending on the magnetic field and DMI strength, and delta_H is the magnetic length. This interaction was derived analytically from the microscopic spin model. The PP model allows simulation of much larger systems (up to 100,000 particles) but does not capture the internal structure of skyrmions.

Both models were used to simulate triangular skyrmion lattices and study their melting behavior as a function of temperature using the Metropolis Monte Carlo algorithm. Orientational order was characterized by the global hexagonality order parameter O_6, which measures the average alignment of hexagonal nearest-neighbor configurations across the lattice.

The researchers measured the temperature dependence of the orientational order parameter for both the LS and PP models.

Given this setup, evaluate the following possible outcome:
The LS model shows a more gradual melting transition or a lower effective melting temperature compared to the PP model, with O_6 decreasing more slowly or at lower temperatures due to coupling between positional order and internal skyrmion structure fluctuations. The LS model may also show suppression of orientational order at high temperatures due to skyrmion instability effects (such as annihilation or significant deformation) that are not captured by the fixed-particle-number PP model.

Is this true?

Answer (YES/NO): NO